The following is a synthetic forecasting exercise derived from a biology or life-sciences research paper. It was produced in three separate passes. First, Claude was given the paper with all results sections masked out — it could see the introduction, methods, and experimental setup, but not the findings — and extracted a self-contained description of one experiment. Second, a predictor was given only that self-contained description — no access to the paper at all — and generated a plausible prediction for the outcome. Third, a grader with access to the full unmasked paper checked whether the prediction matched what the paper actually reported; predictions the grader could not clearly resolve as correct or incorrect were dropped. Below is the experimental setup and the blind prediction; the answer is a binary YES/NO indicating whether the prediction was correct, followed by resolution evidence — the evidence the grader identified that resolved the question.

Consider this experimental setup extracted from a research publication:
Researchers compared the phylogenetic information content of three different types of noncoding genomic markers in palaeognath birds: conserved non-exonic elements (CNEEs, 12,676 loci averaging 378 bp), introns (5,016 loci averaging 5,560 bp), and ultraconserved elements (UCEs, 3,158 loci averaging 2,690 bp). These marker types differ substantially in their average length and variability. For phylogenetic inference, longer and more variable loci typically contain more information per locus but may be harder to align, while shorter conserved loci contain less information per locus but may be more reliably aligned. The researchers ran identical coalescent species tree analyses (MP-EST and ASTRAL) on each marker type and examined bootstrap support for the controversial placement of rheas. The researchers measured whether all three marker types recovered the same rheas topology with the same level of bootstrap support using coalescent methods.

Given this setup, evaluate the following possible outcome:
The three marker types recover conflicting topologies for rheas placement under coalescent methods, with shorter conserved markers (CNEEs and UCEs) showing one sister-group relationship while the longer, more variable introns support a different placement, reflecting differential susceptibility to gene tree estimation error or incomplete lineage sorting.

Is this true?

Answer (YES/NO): NO